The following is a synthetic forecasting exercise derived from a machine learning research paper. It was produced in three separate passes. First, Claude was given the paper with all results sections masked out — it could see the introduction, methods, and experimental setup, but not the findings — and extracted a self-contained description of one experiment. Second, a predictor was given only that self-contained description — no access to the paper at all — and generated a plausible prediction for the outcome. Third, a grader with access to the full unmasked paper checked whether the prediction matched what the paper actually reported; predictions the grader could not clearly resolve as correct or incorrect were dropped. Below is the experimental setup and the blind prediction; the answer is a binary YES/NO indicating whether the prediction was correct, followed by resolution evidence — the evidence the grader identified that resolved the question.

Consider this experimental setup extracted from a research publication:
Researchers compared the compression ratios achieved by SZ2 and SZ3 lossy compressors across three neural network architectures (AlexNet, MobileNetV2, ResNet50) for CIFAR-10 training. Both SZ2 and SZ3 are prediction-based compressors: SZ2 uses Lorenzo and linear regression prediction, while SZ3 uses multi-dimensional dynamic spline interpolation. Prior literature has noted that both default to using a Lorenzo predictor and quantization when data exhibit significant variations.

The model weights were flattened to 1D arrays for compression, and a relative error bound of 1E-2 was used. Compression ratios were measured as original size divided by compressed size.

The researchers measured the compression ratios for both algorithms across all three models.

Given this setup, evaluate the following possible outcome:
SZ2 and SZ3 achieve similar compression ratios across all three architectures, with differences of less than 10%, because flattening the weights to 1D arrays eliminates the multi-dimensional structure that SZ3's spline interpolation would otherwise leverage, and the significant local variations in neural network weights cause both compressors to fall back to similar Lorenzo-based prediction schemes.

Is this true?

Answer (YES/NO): NO